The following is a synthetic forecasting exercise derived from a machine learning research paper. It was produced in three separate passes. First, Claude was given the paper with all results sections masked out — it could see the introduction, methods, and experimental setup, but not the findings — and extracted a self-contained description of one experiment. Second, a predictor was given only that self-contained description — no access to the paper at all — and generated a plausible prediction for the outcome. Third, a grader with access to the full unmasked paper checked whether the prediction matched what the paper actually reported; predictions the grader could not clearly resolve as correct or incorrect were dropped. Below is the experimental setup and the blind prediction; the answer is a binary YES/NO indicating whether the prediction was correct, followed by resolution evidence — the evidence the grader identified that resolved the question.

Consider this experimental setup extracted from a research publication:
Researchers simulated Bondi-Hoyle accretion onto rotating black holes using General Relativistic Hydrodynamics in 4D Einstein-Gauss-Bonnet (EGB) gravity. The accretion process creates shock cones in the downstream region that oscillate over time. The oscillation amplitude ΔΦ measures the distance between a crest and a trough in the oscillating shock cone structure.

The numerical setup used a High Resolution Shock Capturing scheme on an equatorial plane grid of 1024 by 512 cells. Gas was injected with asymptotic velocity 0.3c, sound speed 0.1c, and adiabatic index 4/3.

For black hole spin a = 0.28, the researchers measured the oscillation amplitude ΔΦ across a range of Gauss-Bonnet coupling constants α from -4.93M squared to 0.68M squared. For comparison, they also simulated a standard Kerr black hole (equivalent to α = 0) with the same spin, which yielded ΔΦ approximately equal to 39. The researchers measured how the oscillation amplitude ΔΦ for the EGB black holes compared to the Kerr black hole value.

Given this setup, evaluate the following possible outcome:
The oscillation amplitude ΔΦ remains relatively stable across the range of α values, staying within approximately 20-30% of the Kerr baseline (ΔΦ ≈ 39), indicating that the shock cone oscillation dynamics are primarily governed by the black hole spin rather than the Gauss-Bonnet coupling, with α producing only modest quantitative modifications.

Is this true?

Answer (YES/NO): NO